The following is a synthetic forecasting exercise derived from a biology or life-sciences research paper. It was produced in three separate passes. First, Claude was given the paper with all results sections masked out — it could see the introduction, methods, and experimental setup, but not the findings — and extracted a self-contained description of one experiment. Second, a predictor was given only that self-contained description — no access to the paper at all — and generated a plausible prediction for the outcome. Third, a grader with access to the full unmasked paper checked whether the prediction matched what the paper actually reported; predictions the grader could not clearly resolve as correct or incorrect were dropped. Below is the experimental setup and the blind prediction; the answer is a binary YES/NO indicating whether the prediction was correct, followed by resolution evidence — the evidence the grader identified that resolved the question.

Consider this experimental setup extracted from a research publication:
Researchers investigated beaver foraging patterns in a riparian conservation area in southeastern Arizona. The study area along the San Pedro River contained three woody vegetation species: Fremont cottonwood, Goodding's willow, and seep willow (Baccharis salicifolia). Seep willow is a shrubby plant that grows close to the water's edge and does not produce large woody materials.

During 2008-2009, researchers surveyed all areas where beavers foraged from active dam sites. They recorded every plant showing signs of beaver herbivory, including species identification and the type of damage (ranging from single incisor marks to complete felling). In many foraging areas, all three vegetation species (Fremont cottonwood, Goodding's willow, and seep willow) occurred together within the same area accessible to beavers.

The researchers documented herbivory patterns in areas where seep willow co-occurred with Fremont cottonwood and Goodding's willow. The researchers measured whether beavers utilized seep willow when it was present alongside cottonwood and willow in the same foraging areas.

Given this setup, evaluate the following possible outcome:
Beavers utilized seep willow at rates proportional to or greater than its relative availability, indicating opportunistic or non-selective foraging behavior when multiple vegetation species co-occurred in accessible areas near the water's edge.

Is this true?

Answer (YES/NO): NO